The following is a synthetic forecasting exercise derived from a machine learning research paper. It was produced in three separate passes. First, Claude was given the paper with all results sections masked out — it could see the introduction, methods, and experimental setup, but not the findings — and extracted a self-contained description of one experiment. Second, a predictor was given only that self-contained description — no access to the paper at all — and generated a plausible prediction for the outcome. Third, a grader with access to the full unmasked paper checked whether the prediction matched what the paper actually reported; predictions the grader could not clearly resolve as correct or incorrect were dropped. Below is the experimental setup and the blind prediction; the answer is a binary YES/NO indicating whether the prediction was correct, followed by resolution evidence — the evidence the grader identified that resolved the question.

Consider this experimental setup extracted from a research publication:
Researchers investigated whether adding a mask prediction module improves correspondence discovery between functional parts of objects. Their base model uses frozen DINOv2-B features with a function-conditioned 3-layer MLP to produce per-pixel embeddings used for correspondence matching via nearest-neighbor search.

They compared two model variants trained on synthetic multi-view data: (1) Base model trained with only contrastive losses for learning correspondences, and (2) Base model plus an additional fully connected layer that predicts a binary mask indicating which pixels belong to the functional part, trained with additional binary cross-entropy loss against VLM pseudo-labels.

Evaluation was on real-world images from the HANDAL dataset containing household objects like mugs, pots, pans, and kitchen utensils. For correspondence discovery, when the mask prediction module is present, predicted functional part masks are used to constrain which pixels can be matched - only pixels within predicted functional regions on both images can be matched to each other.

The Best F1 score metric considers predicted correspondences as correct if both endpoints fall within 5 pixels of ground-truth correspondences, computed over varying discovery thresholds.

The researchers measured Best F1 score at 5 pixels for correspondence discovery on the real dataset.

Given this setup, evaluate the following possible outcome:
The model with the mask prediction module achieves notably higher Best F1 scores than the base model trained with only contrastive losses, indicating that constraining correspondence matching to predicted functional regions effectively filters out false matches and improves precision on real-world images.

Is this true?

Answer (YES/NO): NO